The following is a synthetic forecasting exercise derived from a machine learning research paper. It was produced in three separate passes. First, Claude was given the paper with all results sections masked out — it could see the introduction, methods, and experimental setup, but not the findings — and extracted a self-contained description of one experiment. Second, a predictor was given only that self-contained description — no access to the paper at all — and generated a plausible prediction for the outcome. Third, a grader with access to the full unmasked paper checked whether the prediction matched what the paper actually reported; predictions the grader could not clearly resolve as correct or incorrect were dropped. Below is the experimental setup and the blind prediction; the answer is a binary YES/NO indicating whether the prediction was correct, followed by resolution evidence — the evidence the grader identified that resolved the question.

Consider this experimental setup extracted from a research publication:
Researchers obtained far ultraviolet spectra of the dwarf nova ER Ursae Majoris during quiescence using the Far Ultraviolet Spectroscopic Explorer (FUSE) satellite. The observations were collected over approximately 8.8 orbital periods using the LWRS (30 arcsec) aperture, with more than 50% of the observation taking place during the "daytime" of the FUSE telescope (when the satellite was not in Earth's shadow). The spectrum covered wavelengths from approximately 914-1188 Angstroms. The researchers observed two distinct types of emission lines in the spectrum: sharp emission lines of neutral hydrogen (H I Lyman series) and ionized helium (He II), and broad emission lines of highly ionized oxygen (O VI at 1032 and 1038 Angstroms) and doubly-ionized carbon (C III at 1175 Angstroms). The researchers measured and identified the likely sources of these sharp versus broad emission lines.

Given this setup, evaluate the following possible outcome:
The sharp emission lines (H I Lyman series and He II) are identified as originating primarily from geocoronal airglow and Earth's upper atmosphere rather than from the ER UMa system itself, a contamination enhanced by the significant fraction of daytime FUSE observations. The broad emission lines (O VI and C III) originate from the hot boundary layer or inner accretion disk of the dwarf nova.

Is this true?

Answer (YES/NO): NO